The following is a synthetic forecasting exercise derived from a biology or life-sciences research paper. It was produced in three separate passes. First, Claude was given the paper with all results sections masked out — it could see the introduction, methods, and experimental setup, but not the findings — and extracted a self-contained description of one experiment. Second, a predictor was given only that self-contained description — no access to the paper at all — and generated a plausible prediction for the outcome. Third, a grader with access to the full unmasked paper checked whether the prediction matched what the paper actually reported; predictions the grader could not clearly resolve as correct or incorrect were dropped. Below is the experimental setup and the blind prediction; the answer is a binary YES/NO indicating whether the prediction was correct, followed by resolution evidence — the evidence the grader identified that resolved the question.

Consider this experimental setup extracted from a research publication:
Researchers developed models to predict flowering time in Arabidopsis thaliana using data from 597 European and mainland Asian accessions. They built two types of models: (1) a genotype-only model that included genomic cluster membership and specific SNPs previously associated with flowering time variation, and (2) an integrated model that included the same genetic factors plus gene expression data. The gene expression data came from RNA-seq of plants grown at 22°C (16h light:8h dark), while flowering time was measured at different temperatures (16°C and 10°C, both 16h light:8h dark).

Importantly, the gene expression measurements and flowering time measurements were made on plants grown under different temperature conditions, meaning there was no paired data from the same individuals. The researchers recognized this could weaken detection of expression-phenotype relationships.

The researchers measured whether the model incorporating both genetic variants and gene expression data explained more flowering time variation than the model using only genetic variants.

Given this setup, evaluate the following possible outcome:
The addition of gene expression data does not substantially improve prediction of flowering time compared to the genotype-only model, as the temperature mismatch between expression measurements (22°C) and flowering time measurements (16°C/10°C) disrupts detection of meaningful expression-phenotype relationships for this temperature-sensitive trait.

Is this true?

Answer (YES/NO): NO